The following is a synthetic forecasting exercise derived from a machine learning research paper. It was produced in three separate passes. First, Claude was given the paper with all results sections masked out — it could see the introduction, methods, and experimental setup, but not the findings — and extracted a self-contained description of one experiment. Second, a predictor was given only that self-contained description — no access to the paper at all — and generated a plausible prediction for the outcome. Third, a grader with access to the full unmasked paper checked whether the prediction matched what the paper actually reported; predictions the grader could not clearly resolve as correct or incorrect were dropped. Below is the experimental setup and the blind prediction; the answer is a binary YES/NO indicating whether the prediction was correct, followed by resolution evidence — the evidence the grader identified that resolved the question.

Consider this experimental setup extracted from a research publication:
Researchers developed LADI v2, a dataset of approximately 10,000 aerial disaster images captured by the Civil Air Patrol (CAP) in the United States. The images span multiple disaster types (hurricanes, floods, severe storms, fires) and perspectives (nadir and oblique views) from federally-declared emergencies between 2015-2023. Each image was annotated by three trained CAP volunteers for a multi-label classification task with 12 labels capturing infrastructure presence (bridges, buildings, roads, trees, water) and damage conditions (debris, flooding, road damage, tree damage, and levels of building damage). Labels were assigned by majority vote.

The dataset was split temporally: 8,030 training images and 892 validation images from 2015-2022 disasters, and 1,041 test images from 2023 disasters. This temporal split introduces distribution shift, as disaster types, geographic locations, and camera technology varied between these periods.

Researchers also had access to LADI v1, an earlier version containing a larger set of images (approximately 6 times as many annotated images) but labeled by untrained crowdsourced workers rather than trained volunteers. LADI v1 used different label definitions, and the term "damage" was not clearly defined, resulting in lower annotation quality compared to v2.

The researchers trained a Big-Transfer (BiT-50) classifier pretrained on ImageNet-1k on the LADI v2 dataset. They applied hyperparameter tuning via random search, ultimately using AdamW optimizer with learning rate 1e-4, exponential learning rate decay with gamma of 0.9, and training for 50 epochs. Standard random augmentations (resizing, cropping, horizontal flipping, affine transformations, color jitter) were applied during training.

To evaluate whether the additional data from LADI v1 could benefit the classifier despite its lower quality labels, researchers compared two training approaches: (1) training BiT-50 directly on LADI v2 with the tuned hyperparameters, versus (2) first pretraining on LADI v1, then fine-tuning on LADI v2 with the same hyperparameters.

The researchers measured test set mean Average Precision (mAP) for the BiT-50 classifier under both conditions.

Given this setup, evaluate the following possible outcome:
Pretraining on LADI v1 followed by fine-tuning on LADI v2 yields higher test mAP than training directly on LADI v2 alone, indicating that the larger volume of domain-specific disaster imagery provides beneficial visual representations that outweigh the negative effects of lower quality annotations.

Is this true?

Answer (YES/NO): NO